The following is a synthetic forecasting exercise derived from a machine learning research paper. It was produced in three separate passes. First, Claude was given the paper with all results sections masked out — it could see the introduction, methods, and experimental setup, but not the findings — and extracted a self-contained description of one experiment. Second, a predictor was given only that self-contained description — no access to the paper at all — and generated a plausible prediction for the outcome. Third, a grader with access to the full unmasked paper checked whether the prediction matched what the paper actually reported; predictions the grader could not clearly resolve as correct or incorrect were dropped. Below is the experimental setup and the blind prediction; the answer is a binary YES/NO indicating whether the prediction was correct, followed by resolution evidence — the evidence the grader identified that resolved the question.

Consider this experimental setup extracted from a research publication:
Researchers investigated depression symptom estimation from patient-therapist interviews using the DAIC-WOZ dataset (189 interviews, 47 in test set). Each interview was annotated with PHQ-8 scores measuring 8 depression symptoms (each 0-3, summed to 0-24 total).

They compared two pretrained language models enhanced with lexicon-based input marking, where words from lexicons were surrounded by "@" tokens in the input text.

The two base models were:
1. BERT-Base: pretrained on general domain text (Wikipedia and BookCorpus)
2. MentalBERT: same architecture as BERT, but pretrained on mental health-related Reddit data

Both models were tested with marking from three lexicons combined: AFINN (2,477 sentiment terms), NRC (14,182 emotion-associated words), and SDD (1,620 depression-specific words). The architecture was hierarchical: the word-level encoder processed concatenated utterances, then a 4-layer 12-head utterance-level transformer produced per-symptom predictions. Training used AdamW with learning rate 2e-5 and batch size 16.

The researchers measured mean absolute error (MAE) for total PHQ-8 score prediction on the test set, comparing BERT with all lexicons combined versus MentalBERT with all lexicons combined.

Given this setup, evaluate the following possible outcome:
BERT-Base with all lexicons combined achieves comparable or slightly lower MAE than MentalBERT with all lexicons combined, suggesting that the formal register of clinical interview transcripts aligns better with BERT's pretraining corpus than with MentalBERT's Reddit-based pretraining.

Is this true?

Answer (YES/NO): NO